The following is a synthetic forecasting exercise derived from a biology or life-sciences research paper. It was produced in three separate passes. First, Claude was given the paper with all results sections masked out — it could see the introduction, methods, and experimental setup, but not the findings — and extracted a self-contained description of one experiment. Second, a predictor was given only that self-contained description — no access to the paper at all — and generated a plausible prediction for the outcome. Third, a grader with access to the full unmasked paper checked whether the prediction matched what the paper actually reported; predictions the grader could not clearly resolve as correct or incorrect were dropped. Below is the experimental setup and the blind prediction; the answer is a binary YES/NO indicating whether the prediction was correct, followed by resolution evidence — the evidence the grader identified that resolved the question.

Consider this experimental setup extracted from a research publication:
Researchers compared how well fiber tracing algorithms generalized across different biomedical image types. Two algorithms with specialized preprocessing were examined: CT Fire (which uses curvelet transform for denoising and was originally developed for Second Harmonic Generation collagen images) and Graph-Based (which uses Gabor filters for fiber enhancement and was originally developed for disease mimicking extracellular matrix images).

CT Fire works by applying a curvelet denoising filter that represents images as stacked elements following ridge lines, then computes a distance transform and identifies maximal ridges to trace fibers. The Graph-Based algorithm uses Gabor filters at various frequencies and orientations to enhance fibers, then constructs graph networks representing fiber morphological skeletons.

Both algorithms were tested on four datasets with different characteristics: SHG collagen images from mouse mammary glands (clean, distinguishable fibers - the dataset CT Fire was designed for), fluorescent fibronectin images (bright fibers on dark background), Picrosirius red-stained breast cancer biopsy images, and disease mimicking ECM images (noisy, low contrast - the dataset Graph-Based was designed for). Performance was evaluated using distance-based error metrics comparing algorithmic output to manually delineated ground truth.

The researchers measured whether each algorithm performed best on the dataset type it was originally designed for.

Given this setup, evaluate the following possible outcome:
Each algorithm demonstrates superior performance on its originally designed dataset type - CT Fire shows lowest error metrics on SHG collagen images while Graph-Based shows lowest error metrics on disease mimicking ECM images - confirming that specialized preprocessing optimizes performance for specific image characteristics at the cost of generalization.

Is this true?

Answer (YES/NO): NO